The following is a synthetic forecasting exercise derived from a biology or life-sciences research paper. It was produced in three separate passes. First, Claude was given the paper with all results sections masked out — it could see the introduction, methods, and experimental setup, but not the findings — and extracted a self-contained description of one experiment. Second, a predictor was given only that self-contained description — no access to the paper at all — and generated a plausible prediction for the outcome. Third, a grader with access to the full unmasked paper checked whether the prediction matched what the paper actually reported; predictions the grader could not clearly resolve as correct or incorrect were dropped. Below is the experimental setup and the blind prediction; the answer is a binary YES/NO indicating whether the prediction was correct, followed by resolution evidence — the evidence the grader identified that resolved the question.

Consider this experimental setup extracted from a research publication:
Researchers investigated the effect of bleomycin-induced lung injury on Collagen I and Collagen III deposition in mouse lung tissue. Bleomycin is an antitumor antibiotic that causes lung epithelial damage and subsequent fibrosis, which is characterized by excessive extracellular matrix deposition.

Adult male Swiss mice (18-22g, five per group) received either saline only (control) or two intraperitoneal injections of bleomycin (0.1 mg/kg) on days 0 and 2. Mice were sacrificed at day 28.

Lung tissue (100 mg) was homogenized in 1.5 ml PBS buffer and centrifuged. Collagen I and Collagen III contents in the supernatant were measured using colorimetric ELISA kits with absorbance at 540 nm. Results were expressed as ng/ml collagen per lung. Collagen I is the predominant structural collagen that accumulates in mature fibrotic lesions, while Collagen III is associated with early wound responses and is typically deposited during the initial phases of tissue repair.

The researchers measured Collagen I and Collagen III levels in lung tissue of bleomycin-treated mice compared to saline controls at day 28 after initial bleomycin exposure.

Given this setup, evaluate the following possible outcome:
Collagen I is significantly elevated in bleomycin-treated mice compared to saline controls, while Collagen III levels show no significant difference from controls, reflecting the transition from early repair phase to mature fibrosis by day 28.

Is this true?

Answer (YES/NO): NO